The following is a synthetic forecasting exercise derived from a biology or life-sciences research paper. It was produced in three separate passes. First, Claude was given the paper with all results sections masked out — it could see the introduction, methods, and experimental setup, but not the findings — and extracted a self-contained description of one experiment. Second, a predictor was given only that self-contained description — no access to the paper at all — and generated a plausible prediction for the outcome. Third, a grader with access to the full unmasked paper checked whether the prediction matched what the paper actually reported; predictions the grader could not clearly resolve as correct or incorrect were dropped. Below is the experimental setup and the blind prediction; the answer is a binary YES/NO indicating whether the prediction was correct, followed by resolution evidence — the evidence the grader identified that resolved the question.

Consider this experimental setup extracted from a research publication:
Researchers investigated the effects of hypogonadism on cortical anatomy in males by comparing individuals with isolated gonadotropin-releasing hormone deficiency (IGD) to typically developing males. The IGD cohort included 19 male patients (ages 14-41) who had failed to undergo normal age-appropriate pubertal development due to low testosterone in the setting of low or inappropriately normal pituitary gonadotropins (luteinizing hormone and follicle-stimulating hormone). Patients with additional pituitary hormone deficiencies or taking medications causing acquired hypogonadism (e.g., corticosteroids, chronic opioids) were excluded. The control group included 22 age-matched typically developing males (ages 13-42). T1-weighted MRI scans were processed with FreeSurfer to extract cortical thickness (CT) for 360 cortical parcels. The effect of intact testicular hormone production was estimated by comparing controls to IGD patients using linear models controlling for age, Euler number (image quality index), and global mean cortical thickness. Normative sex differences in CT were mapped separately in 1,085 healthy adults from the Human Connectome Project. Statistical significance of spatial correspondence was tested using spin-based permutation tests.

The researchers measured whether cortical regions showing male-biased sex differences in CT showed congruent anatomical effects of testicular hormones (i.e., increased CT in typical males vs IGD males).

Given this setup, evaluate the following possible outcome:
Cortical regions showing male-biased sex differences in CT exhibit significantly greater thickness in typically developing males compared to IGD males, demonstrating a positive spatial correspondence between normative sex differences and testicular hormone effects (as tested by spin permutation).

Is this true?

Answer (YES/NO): NO